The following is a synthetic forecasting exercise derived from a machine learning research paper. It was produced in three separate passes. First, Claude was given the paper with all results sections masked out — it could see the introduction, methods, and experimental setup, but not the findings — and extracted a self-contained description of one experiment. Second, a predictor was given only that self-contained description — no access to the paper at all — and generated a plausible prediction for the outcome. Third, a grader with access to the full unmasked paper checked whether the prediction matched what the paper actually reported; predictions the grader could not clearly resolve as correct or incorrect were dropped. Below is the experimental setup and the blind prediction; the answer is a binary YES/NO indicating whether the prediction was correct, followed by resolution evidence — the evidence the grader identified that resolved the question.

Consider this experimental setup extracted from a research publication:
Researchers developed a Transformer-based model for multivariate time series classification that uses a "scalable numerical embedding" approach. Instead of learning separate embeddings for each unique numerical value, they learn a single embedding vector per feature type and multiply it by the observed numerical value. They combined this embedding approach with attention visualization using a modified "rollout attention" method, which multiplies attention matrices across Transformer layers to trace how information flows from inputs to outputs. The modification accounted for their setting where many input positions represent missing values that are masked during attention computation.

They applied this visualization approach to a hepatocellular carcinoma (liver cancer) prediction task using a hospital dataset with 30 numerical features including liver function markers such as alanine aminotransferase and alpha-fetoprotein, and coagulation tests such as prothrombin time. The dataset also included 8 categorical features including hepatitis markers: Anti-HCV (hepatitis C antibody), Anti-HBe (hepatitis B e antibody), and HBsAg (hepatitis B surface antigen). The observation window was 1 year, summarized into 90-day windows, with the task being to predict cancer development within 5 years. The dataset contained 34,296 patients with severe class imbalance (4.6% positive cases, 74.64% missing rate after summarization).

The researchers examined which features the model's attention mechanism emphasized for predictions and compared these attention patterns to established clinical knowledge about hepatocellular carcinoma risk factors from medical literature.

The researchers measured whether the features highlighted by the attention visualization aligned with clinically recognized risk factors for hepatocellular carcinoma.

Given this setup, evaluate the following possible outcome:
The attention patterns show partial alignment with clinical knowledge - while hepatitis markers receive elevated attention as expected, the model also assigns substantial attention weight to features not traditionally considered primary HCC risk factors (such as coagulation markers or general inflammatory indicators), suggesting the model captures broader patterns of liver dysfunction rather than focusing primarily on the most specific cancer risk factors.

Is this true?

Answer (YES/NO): NO